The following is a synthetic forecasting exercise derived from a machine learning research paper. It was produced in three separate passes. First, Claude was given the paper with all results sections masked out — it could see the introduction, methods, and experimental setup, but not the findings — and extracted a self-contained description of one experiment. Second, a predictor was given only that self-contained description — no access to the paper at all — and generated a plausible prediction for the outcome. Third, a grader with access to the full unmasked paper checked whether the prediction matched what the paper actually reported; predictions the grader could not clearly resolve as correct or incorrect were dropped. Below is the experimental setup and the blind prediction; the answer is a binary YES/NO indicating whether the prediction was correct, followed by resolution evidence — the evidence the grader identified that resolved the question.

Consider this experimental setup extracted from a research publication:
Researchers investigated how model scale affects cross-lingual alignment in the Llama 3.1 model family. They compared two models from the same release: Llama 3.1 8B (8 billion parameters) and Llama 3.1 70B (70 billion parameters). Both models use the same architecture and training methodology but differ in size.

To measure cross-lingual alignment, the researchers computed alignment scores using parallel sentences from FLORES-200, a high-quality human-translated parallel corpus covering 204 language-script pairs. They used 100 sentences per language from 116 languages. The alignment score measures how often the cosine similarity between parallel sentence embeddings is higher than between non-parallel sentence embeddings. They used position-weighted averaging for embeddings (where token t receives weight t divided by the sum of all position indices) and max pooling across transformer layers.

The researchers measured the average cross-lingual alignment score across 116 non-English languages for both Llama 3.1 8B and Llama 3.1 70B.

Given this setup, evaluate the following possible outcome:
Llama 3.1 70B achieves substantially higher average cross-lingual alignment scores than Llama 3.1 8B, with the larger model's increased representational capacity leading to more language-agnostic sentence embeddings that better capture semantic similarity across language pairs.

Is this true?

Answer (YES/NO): YES